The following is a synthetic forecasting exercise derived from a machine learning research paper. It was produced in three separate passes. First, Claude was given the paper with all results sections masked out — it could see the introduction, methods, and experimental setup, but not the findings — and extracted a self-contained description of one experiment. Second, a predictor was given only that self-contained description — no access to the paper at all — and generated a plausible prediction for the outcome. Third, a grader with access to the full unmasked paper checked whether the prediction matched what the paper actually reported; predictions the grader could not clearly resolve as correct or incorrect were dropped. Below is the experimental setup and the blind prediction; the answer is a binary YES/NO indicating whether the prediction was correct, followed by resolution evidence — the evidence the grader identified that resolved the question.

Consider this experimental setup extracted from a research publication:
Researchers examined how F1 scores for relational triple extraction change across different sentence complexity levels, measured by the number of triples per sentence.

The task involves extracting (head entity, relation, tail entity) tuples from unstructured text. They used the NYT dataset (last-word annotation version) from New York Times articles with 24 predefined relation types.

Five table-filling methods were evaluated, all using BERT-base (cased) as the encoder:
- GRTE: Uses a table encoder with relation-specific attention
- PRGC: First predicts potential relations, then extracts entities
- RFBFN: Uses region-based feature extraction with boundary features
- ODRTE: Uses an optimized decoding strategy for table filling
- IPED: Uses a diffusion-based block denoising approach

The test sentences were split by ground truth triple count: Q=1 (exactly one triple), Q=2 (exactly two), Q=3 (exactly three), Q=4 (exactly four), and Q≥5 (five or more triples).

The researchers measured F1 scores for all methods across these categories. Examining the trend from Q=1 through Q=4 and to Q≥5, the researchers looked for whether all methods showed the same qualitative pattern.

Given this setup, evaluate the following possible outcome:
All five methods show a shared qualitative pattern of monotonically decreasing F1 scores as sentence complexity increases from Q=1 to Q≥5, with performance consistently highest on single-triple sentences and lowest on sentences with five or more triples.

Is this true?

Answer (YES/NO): NO